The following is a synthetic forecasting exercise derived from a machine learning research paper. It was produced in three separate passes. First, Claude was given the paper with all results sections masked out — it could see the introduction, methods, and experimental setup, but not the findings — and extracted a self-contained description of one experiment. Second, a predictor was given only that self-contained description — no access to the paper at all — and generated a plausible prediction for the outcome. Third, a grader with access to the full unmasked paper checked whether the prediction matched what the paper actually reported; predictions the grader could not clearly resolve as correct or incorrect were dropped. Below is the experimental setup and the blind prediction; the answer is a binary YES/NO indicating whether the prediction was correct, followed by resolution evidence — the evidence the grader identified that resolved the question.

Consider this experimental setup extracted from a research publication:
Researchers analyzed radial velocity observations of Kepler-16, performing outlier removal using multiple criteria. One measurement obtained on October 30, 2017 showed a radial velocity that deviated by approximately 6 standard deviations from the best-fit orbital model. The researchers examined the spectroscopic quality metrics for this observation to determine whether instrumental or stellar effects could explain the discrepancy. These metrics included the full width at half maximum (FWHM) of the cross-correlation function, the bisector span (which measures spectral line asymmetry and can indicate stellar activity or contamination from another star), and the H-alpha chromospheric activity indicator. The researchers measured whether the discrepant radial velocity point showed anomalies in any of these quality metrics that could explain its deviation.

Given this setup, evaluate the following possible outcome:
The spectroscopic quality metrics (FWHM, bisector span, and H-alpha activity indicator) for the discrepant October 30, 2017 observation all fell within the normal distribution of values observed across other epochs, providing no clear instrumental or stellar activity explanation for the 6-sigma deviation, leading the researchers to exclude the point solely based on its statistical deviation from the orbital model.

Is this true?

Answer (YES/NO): YES